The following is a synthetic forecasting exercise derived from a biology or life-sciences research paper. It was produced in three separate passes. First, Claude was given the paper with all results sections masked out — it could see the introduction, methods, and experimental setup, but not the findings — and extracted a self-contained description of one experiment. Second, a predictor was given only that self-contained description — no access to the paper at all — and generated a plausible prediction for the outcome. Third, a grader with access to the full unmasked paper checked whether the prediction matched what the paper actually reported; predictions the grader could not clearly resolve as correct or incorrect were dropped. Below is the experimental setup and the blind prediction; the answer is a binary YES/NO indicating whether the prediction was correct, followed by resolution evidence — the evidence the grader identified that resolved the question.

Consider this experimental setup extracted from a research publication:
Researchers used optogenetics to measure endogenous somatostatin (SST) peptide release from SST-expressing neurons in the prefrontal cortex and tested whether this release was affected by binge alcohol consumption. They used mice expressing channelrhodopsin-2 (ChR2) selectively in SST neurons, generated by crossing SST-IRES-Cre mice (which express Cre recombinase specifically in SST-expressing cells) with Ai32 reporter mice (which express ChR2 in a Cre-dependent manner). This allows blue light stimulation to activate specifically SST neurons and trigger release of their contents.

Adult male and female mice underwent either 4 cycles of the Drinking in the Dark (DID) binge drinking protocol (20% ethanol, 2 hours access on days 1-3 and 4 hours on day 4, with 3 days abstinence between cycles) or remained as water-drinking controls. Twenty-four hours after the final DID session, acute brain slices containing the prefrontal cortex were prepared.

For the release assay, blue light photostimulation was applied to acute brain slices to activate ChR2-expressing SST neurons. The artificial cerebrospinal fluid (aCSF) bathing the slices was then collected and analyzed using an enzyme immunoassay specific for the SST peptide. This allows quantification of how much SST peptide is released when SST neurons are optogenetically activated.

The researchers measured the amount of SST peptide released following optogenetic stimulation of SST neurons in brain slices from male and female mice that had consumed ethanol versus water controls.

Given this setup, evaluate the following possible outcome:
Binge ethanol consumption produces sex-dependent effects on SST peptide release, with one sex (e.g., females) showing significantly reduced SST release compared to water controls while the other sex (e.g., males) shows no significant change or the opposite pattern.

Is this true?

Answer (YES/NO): NO